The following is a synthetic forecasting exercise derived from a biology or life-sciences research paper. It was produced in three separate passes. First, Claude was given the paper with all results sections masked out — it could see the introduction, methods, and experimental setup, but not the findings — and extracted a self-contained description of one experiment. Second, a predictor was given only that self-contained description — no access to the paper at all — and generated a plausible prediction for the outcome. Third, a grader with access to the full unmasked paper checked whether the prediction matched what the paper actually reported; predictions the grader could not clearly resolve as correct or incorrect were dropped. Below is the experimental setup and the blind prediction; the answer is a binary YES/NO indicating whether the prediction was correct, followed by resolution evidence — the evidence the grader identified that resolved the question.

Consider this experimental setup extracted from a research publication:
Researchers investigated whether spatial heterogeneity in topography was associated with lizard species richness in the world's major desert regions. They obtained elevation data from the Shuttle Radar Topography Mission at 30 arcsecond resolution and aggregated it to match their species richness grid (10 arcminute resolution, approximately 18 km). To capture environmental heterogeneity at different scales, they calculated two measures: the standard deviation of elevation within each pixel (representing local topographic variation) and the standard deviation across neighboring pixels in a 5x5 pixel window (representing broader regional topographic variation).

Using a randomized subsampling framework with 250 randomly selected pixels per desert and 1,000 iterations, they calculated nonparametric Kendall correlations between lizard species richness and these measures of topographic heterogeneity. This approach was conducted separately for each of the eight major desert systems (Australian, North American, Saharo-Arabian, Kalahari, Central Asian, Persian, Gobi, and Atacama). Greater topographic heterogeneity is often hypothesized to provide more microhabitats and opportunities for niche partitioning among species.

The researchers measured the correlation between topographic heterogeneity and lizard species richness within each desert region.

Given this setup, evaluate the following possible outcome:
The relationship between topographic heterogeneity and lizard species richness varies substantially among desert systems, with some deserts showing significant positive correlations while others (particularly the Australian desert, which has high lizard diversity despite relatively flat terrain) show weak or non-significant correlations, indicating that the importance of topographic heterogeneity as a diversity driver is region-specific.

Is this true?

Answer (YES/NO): NO